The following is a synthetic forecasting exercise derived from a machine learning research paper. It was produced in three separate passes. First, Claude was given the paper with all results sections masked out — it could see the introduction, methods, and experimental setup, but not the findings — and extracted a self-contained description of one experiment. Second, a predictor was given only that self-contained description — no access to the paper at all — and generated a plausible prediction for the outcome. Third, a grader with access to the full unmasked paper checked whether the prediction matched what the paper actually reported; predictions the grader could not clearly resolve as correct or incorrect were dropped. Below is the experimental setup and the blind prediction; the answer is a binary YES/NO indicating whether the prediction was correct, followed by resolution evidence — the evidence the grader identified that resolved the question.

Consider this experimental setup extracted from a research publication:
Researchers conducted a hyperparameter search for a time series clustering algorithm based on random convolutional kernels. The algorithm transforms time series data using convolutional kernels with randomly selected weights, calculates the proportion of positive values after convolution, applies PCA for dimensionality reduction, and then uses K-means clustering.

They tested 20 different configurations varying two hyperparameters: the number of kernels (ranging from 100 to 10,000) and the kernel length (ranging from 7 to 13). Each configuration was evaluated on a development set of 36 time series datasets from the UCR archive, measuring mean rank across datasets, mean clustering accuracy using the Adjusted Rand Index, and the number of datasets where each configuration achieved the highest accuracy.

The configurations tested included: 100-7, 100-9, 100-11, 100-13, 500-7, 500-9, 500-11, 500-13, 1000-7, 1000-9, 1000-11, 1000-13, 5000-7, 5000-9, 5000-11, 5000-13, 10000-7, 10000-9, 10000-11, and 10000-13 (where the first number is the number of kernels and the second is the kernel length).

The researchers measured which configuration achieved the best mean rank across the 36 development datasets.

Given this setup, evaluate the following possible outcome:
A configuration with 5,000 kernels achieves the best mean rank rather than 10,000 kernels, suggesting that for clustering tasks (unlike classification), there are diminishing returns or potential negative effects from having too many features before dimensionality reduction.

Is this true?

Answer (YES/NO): NO